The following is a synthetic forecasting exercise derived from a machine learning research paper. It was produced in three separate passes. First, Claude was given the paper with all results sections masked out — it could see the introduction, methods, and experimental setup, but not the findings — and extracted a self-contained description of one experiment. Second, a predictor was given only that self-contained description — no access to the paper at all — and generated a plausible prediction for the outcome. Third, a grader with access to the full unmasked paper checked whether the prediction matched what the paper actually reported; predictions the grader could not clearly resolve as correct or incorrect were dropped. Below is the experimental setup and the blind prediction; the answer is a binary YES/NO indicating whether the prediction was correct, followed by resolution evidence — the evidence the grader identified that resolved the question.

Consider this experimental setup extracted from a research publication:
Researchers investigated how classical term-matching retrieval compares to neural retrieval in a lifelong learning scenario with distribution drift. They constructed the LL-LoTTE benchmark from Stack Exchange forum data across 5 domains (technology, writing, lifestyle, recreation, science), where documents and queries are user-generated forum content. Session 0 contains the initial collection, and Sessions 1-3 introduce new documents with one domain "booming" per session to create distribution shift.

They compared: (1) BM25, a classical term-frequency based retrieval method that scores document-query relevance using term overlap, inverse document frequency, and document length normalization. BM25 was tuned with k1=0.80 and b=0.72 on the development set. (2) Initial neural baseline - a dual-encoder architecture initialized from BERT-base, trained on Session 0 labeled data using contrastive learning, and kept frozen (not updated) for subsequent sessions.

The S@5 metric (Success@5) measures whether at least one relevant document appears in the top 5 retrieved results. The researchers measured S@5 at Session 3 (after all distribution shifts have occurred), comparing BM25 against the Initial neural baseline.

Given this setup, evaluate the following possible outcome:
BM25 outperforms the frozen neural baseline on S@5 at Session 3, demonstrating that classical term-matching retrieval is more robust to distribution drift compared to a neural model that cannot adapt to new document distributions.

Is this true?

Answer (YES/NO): YES